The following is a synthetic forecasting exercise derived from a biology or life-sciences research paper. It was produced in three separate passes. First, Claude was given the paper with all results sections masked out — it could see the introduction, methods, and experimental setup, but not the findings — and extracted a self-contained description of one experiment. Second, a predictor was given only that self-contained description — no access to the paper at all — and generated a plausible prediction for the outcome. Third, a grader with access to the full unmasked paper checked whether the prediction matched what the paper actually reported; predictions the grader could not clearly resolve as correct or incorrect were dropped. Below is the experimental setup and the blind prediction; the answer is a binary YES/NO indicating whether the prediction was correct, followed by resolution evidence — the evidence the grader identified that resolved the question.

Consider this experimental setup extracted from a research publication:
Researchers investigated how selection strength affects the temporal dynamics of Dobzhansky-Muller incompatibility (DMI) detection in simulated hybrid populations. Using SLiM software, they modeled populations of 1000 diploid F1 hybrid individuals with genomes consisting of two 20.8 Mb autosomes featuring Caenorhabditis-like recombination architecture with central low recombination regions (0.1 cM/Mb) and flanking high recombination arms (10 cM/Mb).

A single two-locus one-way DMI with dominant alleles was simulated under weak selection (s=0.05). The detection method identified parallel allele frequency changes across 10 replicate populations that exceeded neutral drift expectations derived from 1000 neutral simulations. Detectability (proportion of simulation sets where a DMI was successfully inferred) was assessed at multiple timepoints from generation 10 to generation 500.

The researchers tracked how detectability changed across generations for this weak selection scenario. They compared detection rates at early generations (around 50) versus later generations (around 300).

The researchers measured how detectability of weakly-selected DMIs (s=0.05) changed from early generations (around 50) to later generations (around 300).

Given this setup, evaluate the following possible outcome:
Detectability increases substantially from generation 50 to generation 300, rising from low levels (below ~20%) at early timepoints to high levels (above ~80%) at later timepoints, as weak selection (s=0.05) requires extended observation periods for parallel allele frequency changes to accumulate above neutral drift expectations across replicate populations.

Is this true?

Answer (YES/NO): NO